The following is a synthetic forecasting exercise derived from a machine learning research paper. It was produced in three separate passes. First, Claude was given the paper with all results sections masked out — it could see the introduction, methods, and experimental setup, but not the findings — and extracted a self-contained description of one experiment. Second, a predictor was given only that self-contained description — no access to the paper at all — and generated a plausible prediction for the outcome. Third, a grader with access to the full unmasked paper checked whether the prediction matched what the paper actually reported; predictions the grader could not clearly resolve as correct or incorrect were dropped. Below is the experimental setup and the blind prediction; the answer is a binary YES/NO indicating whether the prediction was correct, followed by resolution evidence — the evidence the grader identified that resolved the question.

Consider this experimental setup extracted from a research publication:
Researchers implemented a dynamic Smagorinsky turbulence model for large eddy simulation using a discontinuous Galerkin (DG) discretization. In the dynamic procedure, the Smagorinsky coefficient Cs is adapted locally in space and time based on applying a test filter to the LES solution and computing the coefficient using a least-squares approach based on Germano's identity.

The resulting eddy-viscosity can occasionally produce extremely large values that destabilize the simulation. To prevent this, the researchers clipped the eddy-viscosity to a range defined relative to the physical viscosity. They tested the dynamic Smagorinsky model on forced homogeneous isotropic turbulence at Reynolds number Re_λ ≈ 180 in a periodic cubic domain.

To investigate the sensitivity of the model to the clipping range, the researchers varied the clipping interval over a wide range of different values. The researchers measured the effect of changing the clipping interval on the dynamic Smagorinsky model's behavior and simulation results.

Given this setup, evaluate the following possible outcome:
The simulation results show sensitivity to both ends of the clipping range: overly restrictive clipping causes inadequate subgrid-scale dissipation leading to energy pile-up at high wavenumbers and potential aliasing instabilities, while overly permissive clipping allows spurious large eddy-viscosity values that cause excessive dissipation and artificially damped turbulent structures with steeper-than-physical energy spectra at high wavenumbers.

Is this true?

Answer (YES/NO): NO